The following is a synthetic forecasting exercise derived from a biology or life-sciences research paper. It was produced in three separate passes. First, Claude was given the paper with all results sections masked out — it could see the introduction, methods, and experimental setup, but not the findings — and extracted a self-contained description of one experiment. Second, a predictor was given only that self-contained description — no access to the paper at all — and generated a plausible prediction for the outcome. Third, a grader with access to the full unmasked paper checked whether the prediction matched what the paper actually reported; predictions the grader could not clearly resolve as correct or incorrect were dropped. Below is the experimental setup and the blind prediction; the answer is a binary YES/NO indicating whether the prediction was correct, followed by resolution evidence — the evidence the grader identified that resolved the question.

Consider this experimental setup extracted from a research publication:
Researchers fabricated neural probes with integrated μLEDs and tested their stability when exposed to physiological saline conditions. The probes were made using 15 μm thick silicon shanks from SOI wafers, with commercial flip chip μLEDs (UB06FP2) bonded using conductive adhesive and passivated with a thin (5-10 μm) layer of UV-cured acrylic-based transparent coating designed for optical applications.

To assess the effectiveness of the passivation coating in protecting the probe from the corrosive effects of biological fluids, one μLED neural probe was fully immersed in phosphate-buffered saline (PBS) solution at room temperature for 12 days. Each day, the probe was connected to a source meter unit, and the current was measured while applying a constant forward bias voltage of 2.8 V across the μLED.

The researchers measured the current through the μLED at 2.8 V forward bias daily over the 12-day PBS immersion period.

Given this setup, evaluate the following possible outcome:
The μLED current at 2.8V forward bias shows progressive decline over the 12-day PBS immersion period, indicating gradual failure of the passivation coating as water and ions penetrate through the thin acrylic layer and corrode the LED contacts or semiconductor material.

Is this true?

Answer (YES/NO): NO